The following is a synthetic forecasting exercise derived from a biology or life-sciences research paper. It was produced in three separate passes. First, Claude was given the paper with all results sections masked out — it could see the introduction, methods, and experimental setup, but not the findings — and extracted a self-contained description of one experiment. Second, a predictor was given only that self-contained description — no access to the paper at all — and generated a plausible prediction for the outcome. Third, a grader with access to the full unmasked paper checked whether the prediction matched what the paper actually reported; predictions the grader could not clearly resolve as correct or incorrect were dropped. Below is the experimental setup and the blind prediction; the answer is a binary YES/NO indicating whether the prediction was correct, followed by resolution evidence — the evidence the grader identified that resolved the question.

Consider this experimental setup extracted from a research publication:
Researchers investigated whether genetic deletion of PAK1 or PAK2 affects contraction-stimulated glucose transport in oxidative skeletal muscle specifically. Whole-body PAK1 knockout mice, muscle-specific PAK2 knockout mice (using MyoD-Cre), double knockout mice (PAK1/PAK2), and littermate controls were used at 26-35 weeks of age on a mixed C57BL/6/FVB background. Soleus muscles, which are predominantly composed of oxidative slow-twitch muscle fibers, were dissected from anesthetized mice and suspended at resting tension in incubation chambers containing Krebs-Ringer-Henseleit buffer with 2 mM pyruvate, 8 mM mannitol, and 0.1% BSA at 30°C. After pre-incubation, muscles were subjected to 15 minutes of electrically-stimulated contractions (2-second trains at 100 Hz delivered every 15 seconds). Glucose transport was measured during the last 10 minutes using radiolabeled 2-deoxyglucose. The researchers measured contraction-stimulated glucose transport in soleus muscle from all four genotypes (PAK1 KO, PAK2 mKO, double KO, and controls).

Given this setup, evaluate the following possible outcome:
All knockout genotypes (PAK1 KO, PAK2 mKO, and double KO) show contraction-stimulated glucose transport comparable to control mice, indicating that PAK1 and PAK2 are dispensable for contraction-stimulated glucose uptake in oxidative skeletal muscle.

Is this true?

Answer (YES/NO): YES